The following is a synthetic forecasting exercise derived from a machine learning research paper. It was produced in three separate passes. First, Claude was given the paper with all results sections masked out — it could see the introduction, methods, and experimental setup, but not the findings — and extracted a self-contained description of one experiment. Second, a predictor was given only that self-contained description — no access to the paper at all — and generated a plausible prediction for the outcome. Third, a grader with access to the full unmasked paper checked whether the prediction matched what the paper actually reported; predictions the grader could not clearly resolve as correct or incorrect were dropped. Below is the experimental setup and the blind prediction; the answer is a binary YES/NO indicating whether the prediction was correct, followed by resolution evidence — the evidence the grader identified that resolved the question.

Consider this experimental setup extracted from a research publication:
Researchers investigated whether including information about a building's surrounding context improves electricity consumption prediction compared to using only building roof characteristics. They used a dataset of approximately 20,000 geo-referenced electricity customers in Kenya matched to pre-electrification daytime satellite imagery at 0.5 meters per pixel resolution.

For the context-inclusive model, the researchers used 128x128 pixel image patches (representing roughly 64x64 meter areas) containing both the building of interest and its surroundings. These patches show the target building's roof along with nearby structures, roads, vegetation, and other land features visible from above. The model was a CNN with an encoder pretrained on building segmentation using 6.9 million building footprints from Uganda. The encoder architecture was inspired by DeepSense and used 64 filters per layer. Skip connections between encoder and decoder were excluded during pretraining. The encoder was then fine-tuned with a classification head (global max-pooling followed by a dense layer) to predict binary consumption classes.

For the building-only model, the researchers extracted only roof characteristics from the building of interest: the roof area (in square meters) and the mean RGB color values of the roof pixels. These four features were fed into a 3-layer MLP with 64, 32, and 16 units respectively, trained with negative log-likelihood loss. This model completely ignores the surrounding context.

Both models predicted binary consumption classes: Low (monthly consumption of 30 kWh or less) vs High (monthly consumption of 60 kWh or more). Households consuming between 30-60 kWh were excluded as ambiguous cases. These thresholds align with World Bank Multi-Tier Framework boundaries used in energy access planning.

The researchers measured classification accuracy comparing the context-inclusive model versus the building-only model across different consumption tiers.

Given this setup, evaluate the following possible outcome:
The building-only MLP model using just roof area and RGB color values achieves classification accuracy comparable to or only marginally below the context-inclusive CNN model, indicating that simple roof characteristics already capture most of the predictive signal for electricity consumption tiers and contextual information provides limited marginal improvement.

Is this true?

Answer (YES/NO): NO